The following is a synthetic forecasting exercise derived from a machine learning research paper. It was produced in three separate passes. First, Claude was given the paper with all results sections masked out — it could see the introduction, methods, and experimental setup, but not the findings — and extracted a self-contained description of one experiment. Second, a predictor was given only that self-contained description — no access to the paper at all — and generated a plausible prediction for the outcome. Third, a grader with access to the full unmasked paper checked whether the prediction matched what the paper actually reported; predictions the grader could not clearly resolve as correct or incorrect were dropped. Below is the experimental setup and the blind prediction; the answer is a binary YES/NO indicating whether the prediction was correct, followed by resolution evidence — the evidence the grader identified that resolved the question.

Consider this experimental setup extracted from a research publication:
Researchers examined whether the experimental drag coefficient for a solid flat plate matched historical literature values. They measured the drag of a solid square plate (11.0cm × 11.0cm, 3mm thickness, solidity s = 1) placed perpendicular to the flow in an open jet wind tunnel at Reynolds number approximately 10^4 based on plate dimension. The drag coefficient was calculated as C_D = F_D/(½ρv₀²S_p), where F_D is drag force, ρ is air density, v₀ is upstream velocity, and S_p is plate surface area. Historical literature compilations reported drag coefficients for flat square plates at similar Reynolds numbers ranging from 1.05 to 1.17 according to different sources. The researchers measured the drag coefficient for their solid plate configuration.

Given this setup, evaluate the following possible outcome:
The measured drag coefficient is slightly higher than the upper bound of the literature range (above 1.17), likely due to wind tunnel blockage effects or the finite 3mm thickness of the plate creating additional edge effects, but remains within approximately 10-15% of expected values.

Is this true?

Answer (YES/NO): NO